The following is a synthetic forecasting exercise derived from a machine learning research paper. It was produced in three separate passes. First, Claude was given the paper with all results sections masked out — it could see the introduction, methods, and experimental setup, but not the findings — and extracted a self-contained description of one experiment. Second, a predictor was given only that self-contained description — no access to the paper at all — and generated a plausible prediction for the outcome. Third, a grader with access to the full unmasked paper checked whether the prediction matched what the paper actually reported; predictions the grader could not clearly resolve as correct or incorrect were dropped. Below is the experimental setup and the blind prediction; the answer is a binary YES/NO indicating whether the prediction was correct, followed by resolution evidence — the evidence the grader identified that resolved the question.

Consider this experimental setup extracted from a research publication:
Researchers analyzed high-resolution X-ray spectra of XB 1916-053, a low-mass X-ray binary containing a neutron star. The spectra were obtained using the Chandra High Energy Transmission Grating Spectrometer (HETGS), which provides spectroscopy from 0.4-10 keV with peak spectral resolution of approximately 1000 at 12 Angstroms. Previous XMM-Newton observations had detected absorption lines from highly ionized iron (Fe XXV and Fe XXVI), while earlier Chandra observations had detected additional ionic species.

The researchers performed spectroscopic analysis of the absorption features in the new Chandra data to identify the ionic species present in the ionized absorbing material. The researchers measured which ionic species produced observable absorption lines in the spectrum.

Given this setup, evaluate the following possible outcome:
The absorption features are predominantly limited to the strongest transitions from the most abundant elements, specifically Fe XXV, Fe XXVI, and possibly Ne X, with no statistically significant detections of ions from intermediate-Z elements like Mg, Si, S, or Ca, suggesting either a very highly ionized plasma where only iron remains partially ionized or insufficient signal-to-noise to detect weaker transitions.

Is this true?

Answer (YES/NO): NO